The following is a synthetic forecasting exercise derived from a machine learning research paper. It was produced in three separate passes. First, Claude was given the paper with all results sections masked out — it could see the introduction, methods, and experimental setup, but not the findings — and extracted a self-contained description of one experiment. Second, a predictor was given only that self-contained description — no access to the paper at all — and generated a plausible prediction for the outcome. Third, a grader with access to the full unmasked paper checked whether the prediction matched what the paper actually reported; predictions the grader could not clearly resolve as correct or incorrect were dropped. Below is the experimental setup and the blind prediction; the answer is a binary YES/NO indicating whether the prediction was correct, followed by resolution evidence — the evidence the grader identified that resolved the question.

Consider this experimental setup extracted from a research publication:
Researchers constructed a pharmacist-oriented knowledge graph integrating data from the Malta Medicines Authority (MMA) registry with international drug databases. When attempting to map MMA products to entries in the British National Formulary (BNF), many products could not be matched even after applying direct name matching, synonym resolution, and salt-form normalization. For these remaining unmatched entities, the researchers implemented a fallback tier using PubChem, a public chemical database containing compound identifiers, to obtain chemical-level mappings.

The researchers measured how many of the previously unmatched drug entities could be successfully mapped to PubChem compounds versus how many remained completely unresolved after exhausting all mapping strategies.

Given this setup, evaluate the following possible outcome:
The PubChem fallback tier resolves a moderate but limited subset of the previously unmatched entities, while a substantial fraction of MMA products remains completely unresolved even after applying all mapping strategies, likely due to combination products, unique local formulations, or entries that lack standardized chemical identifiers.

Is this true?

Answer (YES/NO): NO